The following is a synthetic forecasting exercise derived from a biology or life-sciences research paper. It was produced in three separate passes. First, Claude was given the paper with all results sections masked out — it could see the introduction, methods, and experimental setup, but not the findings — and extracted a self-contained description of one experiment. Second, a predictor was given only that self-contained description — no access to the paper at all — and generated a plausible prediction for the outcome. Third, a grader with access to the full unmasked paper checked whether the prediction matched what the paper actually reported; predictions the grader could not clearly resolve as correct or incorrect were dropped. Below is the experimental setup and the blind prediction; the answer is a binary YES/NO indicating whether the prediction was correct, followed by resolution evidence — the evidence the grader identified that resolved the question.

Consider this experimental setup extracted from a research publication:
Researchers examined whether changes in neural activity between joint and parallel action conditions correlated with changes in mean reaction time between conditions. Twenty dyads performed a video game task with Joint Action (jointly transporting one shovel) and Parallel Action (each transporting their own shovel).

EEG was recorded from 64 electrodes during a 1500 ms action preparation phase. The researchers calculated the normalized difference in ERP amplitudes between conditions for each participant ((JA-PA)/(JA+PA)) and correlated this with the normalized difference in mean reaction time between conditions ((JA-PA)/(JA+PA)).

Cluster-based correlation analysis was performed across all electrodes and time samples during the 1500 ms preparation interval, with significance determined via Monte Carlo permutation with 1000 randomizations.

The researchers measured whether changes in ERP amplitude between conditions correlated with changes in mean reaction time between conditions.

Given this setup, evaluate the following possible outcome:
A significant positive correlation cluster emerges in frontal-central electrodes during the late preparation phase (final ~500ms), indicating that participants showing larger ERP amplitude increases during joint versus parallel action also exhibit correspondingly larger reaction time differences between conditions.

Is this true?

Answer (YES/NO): NO